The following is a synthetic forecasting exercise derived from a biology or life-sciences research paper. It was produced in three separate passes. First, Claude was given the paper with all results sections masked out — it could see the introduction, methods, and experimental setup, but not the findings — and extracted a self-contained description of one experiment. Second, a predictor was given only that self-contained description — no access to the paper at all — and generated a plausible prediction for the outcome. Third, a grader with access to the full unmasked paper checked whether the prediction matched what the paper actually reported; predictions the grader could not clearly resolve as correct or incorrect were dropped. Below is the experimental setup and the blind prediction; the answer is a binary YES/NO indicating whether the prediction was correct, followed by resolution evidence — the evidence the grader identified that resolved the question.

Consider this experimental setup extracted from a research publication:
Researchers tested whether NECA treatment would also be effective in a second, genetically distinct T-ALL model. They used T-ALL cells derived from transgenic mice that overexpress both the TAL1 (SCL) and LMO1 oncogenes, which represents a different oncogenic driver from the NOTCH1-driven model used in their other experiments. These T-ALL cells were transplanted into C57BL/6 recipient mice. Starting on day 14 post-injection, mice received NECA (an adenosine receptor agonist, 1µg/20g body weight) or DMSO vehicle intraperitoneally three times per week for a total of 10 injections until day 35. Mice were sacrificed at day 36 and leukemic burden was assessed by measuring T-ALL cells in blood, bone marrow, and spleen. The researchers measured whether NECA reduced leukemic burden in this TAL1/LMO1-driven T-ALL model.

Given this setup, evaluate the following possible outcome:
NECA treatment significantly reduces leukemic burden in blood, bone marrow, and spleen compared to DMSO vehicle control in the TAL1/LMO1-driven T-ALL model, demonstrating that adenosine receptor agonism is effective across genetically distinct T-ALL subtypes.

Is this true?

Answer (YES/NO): NO